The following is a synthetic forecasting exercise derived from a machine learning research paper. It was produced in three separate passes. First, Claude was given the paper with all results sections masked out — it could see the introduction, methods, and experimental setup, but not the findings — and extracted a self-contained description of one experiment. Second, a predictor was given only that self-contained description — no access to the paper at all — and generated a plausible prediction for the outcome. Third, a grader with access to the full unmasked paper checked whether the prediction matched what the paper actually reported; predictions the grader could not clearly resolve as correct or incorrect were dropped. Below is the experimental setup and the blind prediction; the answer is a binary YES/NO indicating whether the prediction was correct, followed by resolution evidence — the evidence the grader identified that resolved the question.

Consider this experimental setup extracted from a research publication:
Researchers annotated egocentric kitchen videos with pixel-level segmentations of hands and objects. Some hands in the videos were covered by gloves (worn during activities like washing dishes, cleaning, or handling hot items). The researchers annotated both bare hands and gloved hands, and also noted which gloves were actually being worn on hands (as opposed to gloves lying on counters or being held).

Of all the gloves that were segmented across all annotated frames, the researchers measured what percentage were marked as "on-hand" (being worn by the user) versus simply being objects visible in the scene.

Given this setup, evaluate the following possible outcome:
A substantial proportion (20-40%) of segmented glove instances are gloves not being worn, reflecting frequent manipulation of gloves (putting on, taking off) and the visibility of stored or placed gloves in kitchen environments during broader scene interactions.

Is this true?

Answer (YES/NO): YES